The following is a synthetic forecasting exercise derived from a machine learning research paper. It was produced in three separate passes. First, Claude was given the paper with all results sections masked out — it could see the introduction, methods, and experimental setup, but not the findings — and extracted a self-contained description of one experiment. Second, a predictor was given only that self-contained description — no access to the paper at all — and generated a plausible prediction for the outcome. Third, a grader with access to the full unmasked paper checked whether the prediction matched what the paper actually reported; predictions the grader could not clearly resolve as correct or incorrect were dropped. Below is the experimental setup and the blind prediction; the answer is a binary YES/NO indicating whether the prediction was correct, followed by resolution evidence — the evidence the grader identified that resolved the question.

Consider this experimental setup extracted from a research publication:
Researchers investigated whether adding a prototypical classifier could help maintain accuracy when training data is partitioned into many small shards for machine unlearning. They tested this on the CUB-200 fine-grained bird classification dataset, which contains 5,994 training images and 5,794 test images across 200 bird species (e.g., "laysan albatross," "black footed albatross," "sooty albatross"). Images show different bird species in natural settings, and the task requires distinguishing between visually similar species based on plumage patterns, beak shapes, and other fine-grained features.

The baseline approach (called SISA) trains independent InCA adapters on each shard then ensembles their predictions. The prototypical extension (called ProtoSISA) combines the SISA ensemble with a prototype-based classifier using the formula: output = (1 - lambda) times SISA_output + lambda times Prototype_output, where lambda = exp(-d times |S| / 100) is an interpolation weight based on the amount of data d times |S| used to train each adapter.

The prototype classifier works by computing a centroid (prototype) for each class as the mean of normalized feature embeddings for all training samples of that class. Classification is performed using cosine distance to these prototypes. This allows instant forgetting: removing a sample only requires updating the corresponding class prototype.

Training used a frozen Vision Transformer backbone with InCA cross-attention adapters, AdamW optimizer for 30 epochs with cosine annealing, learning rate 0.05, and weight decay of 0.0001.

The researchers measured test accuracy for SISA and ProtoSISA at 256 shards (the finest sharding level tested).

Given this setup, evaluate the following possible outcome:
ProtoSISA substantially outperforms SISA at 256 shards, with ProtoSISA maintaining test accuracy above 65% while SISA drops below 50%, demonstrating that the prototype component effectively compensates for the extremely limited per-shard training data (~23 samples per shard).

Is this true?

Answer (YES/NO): NO